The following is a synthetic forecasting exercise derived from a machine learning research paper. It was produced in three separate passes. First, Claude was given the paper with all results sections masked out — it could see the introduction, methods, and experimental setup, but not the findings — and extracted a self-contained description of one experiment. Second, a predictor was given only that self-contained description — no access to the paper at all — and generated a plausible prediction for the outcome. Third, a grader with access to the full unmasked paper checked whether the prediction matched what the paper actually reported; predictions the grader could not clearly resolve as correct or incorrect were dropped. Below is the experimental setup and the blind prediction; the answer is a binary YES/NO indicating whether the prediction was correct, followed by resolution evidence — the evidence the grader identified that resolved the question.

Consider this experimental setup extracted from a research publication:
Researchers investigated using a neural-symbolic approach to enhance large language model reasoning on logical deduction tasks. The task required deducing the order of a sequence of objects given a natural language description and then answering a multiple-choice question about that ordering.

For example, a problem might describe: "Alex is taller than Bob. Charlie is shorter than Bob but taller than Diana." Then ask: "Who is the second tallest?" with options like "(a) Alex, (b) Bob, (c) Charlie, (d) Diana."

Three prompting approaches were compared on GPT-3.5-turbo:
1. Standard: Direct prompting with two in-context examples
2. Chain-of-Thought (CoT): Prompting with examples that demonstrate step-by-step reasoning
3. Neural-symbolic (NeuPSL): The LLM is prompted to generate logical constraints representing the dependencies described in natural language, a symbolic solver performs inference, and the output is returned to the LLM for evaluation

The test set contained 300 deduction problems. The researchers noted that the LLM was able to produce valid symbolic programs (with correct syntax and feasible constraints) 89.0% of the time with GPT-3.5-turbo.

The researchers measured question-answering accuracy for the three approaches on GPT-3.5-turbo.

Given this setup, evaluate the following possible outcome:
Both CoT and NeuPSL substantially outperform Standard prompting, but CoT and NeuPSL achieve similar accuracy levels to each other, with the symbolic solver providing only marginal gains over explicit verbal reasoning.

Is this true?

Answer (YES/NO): NO